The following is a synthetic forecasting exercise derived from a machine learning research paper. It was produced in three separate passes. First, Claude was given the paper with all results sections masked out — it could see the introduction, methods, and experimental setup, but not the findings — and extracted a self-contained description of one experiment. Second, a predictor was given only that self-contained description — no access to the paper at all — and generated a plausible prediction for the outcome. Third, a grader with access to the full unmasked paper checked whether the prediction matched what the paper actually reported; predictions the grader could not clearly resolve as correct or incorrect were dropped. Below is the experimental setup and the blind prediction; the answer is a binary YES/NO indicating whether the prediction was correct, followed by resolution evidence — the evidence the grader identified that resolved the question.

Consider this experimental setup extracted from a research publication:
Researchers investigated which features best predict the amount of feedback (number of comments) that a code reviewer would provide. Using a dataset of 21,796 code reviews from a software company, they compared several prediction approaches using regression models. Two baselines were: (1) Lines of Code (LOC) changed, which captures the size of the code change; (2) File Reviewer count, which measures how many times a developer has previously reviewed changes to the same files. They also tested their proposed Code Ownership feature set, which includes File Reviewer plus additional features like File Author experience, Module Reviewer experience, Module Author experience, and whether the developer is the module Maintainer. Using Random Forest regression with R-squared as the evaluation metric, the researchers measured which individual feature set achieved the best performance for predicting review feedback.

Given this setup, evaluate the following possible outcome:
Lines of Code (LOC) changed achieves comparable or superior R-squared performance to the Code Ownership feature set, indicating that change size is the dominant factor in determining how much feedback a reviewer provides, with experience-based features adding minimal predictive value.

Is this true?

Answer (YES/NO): NO